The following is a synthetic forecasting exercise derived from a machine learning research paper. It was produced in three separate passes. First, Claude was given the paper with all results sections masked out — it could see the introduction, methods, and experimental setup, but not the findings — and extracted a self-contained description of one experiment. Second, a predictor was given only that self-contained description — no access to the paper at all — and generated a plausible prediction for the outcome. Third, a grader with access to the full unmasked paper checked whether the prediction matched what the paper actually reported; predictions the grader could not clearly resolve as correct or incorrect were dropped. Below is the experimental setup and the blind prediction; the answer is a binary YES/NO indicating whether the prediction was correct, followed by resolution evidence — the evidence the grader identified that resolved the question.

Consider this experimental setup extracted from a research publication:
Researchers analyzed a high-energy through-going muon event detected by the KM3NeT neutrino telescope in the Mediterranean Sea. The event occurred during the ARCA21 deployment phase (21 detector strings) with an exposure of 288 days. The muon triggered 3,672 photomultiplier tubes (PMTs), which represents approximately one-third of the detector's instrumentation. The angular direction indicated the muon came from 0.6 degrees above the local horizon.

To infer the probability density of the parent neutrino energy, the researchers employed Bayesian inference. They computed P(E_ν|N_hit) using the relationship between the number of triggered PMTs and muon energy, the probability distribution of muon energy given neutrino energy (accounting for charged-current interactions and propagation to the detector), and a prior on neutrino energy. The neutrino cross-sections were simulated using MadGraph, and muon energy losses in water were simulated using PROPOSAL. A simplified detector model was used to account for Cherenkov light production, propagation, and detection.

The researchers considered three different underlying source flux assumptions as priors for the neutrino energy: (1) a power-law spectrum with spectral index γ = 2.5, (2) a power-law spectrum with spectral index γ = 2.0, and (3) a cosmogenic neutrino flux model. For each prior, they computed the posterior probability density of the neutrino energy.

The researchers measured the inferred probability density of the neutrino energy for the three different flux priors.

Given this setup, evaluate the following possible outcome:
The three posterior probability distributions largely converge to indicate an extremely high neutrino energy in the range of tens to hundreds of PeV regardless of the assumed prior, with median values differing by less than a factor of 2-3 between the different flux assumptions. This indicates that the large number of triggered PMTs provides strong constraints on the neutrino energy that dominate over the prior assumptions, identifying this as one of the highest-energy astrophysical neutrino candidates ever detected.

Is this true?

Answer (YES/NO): NO